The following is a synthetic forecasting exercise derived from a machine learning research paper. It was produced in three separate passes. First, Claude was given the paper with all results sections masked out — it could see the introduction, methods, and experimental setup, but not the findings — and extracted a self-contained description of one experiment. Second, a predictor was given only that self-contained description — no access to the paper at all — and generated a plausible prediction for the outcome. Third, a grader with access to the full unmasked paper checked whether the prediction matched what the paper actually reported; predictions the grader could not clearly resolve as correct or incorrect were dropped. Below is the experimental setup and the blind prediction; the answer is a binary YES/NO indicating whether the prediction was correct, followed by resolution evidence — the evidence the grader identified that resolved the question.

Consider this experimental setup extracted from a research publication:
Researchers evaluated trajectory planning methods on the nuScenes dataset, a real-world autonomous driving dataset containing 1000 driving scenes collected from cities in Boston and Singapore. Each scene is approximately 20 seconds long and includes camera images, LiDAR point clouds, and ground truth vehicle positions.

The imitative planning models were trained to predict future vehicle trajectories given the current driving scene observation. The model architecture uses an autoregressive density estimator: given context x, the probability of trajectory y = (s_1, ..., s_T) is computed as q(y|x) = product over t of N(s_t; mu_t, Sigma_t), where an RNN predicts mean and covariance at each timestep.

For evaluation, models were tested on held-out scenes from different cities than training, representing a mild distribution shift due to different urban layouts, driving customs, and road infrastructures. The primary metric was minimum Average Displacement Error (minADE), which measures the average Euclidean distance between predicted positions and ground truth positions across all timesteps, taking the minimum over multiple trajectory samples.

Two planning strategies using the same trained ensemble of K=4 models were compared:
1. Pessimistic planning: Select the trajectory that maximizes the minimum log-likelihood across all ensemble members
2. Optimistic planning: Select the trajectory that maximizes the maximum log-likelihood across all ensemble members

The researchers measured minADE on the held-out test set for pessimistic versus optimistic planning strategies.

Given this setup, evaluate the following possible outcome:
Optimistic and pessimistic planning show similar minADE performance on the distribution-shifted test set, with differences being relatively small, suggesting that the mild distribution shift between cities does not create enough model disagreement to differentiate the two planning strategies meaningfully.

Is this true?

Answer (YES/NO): NO